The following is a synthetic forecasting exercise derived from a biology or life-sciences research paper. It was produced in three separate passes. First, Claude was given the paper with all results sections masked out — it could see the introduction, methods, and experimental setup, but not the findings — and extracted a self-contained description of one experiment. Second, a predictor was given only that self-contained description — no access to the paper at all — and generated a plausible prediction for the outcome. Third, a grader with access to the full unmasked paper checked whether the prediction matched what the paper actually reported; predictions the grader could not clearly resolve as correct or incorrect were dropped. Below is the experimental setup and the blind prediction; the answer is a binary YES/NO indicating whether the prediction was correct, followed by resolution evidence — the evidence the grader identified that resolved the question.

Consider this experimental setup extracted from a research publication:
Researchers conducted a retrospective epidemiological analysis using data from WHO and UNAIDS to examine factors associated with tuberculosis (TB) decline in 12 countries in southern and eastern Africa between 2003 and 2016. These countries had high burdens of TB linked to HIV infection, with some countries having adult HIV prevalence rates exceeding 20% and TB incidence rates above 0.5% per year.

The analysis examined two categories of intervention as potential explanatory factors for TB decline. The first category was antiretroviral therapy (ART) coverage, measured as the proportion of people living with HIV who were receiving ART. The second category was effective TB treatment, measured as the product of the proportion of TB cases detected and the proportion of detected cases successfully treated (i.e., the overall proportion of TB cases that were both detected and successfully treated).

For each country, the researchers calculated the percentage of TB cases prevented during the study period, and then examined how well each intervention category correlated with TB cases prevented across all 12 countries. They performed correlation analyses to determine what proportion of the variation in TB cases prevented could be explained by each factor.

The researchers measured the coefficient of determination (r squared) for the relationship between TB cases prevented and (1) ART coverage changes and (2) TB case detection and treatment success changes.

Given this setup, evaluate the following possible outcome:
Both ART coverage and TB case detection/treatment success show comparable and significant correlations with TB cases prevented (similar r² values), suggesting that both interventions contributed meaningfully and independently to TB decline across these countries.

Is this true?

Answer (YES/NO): NO